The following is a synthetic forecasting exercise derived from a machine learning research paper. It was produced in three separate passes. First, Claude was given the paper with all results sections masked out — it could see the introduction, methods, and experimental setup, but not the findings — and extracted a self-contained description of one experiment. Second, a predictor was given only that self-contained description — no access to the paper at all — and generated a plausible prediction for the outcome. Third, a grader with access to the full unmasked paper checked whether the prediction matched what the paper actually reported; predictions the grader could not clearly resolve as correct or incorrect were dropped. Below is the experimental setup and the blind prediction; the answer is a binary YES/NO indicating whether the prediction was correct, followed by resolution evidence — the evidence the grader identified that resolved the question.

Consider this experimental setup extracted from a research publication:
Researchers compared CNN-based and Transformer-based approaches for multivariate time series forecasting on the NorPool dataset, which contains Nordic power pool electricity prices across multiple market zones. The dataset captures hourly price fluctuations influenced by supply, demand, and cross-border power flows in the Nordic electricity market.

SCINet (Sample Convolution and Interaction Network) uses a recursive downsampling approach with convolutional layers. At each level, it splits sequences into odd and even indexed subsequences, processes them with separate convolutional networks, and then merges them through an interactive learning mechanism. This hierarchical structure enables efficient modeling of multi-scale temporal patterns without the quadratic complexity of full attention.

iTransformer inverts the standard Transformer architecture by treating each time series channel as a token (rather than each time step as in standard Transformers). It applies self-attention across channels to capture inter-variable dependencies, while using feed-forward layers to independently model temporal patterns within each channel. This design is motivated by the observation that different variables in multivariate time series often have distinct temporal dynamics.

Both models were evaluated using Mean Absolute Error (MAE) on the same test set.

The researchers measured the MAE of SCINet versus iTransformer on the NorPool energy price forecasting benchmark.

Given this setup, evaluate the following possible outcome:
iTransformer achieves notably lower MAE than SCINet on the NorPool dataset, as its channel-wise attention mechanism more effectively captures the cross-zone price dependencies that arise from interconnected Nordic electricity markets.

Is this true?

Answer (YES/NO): NO